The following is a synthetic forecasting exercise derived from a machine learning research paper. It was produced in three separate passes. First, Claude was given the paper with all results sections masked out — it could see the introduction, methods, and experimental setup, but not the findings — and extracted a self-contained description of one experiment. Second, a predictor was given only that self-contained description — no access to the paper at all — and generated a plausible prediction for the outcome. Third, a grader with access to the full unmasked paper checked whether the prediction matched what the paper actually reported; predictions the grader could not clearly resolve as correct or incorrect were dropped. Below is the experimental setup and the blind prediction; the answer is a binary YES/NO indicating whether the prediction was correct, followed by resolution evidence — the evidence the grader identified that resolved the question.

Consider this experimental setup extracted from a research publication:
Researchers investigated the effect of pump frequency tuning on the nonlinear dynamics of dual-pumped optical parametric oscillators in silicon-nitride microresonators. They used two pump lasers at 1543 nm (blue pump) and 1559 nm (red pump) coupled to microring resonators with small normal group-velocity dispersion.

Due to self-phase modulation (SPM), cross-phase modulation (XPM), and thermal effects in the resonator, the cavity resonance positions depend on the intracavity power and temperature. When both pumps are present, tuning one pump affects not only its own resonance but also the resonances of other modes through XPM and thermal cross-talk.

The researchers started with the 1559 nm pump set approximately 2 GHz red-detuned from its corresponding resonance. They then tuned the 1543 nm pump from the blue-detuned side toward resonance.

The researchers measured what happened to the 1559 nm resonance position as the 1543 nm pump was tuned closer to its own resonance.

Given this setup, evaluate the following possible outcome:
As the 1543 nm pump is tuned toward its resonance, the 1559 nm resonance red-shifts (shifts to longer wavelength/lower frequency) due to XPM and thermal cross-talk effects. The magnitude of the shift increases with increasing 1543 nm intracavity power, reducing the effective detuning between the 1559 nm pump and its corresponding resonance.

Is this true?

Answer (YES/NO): YES